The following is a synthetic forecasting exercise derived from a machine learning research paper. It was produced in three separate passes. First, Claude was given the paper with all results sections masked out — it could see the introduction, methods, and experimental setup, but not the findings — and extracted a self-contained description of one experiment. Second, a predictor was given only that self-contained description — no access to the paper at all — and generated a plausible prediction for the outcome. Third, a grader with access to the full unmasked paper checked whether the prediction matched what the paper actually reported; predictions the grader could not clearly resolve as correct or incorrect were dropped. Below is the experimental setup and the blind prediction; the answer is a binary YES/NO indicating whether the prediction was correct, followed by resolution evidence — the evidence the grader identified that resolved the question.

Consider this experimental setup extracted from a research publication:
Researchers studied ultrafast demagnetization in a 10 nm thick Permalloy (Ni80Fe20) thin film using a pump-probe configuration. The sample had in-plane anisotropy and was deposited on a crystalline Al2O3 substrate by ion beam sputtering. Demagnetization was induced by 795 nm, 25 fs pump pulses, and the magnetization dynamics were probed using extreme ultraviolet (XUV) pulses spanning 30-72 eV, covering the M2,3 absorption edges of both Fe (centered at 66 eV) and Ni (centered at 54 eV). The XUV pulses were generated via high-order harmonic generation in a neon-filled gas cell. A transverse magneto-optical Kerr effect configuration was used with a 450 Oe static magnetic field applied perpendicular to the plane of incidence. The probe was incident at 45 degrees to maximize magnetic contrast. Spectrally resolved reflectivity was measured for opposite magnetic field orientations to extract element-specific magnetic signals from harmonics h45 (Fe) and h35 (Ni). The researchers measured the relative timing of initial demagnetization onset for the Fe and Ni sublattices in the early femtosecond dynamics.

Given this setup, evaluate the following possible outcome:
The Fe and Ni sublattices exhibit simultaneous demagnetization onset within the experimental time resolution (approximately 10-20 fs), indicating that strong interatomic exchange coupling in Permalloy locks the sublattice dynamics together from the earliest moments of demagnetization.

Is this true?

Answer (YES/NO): YES